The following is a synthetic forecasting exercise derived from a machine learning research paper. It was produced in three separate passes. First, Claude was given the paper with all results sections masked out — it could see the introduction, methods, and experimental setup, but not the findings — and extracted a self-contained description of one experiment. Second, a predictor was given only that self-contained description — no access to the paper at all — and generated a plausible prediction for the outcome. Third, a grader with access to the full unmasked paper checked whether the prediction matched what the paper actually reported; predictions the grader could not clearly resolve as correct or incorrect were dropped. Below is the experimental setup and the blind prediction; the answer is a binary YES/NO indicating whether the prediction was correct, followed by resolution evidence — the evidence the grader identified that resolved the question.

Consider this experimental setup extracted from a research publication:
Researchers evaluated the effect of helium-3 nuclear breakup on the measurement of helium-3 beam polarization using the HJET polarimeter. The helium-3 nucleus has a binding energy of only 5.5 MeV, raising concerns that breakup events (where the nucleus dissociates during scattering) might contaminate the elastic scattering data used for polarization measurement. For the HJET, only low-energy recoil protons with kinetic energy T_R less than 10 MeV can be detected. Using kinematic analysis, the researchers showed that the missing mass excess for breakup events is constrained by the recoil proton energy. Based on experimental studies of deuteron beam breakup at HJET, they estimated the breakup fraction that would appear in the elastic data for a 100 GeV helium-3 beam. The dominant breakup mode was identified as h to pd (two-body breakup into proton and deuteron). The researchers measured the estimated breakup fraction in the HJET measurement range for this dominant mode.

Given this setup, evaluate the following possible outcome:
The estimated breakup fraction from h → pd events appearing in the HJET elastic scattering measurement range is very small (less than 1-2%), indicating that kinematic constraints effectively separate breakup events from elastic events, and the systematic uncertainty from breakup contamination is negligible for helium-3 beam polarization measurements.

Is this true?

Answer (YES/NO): NO